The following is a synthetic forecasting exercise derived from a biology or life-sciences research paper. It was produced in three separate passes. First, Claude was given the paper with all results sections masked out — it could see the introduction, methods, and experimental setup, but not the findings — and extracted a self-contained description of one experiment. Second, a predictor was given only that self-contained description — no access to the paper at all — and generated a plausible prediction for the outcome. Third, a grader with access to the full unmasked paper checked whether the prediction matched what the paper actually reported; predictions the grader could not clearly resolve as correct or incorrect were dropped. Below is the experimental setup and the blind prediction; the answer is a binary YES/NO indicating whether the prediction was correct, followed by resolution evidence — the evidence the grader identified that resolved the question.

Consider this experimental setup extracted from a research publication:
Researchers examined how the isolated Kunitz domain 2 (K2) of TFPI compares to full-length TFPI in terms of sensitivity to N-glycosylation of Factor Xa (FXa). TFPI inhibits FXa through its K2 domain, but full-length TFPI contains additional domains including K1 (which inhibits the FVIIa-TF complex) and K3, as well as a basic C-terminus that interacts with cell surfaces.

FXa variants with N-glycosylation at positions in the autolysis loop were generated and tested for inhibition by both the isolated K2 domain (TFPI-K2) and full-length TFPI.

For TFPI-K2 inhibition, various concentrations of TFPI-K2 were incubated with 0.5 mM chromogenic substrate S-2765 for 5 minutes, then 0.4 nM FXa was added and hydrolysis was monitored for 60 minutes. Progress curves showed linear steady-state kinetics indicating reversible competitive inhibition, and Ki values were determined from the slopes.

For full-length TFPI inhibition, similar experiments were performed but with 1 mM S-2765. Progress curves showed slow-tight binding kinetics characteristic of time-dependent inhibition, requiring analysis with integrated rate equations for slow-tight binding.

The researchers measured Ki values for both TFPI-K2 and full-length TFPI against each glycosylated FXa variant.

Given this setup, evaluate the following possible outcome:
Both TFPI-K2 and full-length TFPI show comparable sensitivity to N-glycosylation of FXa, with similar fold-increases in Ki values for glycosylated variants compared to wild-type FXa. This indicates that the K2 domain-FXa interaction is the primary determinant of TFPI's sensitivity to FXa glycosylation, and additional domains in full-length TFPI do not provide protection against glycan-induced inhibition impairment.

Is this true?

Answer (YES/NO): NO